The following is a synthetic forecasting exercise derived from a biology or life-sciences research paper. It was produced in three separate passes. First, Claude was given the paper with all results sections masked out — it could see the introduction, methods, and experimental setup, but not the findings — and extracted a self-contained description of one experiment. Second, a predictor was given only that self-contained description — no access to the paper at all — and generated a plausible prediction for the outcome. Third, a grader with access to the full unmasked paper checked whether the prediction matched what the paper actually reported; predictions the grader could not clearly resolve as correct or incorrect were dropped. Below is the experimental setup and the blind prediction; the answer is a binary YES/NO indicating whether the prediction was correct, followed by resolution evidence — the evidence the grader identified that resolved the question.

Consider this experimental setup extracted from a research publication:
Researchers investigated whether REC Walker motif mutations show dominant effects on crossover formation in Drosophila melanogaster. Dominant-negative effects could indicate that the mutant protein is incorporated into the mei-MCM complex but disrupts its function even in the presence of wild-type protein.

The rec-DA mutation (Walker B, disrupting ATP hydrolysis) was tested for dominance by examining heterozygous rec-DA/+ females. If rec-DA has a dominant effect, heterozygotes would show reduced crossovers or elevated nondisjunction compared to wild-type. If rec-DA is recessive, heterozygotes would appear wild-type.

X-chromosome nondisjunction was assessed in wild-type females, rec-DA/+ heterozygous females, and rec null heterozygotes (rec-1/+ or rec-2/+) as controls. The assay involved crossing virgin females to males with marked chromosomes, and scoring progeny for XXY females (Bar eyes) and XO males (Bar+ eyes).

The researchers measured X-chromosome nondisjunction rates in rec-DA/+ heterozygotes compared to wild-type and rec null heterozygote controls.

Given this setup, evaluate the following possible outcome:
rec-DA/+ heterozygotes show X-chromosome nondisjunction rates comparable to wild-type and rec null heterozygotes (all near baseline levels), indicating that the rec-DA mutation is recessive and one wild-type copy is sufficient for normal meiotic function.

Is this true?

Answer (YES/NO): NO